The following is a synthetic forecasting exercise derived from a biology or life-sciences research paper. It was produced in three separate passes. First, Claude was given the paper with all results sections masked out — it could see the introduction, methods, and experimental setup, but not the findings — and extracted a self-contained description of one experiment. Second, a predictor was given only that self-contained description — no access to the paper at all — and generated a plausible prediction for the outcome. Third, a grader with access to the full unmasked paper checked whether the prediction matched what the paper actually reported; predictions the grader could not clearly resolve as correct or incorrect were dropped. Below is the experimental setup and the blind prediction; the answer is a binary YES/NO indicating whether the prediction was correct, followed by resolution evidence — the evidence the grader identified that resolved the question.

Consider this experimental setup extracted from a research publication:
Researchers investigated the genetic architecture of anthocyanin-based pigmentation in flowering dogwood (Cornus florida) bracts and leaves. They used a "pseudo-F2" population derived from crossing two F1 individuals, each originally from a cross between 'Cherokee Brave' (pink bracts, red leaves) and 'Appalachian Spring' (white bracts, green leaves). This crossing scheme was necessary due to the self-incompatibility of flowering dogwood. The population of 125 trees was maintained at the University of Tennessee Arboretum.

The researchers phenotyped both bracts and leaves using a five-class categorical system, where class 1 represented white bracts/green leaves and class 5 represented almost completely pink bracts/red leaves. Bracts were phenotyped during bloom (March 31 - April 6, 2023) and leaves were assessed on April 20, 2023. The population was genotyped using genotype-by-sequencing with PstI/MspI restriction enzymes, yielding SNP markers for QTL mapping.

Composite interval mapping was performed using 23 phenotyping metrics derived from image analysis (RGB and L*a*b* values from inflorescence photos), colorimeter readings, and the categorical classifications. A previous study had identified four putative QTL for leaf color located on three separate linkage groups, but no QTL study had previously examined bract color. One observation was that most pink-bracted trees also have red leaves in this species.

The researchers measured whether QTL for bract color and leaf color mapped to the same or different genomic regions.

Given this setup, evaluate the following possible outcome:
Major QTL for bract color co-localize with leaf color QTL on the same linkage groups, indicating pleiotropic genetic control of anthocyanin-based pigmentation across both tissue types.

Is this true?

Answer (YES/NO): YES